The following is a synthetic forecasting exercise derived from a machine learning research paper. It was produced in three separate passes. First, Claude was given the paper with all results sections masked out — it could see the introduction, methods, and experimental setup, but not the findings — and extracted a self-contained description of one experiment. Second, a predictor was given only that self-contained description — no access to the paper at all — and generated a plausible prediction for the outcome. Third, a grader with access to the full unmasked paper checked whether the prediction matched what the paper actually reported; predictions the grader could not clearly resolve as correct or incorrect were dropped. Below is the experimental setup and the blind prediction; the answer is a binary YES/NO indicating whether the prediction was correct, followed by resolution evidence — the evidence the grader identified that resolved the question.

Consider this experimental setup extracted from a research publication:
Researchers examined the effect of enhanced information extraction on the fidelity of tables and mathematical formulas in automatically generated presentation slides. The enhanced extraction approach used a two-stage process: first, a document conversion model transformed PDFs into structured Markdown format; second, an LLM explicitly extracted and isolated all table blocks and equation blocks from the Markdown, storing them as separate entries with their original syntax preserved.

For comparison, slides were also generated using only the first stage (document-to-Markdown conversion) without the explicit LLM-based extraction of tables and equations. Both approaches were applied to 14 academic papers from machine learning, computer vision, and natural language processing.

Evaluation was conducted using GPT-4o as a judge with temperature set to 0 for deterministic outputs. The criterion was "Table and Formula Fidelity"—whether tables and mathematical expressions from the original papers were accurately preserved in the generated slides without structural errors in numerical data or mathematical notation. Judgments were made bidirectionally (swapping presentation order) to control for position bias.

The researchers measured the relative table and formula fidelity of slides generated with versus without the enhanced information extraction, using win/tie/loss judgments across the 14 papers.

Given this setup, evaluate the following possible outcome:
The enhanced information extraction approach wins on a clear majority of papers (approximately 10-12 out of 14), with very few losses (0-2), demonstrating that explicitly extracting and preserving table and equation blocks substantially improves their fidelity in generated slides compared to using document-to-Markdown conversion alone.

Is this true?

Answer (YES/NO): NO